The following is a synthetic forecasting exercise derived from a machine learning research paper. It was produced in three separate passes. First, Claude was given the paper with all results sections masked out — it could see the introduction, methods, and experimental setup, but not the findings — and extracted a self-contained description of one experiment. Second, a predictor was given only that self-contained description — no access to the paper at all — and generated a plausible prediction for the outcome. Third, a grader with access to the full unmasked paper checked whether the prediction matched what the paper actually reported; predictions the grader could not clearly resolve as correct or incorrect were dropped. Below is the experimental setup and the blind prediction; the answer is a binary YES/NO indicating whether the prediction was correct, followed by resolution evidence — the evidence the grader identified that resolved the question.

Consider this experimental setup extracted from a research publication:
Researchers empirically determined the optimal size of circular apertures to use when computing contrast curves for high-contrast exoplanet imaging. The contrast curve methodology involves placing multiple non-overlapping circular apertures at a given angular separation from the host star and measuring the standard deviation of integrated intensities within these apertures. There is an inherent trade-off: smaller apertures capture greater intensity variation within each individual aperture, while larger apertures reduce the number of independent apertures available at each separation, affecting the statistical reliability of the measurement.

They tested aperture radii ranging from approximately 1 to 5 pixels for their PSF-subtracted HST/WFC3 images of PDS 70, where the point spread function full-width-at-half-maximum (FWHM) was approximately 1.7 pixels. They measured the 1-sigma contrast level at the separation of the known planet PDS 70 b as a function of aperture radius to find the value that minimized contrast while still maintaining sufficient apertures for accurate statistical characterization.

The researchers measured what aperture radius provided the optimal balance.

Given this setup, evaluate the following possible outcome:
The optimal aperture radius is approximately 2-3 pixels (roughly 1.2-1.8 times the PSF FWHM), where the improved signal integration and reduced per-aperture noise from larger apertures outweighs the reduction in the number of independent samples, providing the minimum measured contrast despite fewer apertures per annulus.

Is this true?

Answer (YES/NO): YES